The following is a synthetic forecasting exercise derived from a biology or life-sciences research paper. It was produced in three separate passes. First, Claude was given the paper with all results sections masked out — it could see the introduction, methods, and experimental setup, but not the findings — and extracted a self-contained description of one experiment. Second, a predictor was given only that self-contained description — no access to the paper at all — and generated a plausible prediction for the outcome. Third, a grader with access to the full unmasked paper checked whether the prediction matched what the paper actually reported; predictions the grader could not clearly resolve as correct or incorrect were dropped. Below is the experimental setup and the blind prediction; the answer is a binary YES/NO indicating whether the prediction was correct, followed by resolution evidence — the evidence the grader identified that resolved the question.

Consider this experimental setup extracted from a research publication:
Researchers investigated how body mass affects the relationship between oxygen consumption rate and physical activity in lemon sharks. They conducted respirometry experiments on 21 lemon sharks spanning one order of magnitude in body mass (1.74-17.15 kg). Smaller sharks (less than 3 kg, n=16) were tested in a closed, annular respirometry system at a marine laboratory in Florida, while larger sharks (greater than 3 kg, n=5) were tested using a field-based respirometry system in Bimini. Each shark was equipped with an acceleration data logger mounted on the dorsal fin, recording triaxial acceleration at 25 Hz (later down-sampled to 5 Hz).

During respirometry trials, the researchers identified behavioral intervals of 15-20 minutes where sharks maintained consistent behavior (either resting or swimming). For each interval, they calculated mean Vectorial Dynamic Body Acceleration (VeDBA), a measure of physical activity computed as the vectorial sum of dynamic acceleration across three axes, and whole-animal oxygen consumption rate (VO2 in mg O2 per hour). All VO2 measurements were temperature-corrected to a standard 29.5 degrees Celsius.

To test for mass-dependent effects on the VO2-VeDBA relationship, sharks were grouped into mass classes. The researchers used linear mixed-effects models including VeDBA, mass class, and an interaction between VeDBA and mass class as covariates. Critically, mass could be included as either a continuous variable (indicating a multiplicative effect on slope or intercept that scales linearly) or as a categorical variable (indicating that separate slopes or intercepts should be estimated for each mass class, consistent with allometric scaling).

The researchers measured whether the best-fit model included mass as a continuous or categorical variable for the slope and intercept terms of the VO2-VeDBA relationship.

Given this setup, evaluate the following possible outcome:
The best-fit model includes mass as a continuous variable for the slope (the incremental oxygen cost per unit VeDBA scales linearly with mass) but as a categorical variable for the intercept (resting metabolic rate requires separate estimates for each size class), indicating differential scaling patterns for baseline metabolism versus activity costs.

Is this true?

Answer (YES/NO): NO